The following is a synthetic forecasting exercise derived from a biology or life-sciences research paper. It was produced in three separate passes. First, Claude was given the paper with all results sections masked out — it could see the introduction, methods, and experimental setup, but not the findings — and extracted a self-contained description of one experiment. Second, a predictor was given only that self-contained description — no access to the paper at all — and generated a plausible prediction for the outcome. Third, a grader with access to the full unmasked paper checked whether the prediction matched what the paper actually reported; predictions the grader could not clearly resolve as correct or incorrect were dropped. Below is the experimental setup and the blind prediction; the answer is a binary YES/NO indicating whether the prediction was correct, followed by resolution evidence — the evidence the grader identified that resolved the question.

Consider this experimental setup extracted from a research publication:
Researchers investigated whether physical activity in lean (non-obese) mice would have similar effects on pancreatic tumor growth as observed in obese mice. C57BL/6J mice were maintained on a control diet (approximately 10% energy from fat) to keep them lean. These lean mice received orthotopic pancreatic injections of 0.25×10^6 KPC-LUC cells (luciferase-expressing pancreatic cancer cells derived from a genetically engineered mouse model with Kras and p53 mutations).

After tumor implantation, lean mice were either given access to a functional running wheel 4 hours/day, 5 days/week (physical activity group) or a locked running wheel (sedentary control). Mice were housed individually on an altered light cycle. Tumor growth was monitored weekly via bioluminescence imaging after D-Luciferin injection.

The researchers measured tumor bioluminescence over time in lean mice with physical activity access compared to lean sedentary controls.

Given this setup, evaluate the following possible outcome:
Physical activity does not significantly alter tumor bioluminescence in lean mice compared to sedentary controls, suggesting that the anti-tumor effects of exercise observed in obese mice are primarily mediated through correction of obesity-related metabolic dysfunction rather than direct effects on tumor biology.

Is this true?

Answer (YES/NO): NO